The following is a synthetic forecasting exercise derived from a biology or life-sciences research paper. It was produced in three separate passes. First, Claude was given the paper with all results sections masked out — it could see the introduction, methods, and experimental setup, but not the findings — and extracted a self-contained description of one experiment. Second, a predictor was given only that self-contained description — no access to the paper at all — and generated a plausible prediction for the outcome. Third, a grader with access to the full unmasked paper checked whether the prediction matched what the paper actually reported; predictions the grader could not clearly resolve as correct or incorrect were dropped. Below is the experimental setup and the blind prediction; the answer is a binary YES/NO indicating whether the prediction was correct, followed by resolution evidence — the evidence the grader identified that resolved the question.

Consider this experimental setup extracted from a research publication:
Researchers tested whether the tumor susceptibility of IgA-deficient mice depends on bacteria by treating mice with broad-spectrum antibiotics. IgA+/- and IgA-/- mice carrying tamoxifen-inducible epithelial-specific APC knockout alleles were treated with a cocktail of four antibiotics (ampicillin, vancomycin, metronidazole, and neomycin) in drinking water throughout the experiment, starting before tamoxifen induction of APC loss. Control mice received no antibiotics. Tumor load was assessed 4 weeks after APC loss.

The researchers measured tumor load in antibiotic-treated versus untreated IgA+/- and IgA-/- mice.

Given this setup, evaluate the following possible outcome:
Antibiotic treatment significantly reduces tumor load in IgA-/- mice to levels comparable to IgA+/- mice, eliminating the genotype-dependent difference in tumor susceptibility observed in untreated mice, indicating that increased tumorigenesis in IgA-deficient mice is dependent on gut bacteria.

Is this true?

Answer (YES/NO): YES